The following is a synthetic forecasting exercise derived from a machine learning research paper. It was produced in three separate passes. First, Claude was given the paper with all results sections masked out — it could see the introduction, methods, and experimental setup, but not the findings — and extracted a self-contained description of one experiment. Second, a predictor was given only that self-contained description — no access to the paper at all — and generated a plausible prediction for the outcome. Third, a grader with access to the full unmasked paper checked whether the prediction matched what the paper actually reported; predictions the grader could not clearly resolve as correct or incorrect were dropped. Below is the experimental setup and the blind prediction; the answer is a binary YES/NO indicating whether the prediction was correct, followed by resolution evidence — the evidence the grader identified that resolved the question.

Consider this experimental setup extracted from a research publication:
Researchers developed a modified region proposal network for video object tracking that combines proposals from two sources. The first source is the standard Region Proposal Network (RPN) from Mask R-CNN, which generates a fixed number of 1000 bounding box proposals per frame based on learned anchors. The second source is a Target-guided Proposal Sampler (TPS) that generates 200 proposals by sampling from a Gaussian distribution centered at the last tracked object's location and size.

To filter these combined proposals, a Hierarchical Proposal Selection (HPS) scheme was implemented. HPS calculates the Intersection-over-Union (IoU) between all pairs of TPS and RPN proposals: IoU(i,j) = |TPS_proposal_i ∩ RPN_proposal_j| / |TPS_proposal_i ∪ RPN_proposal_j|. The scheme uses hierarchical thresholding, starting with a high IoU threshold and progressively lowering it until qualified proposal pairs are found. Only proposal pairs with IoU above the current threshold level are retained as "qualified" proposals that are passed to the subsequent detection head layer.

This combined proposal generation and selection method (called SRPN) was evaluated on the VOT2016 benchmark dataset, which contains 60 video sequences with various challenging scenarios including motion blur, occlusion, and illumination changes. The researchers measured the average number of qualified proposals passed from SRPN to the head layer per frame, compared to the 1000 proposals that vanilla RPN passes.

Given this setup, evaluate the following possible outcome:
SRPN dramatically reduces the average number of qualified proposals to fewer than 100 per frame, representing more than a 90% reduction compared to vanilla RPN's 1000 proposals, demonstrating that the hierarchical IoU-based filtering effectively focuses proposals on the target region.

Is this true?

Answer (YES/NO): NO